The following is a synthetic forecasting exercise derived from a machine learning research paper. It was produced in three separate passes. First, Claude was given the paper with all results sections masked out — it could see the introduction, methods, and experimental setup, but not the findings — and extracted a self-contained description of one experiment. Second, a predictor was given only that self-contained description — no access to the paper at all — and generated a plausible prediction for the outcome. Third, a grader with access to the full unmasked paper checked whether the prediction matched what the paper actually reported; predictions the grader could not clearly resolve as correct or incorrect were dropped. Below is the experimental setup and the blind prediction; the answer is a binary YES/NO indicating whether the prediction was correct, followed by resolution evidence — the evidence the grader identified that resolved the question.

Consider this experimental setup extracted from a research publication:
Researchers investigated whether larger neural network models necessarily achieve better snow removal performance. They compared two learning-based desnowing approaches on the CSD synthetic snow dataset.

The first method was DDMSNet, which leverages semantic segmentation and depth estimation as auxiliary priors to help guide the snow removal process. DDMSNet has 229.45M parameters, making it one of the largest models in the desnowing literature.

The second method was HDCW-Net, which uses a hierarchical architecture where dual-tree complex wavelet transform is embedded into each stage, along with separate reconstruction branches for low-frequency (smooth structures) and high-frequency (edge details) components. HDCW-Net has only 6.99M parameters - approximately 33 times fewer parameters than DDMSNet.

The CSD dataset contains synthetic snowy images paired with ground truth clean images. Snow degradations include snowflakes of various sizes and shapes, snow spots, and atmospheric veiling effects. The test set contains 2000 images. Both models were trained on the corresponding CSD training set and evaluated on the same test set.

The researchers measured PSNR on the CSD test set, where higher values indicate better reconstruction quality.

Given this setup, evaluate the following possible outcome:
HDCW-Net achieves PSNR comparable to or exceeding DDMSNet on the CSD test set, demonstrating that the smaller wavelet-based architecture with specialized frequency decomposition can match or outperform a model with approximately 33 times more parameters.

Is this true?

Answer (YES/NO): YES